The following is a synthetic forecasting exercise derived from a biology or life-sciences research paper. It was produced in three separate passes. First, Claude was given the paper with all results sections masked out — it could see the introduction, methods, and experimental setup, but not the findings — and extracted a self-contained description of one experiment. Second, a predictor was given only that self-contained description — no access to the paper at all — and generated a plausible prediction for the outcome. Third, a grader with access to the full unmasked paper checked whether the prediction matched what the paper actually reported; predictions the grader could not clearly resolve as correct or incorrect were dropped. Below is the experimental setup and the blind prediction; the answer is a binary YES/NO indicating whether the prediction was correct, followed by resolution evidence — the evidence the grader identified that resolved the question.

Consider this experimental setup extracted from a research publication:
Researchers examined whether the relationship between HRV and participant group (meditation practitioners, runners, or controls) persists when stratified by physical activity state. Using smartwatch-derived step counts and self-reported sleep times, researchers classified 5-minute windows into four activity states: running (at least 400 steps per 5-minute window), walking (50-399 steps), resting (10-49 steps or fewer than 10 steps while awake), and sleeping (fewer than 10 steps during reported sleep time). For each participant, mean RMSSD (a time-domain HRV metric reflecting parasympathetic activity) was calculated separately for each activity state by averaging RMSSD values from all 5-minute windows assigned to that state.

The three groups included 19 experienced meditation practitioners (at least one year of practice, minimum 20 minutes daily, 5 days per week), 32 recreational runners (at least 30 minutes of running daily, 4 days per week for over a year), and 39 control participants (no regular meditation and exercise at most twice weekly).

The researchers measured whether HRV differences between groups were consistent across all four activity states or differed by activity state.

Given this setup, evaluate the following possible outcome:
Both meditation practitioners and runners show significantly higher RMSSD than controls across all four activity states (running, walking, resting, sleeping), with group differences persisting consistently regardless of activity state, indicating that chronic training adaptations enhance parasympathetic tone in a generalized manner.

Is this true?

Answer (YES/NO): NO